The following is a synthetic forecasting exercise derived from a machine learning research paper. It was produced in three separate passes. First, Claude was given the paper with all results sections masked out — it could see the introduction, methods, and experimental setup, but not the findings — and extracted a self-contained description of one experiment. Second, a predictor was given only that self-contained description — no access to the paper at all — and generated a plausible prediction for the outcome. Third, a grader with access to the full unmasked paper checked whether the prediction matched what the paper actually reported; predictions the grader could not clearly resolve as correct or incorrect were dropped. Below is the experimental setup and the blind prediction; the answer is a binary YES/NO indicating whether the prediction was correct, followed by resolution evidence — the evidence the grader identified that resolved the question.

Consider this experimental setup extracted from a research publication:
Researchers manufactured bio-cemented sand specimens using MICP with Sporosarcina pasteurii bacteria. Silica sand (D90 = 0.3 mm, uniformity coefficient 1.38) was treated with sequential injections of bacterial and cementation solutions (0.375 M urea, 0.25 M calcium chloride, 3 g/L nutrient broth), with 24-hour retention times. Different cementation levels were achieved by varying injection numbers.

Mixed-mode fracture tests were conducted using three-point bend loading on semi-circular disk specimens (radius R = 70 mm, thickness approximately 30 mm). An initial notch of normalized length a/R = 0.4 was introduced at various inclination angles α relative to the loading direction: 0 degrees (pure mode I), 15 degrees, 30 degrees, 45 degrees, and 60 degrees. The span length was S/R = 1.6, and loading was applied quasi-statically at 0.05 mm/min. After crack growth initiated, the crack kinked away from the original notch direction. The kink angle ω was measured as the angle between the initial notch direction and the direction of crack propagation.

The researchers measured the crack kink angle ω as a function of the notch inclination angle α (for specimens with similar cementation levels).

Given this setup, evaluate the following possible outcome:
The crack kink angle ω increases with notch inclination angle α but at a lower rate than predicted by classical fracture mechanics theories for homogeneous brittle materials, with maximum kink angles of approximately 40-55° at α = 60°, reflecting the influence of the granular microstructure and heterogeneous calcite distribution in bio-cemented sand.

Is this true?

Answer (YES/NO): NO